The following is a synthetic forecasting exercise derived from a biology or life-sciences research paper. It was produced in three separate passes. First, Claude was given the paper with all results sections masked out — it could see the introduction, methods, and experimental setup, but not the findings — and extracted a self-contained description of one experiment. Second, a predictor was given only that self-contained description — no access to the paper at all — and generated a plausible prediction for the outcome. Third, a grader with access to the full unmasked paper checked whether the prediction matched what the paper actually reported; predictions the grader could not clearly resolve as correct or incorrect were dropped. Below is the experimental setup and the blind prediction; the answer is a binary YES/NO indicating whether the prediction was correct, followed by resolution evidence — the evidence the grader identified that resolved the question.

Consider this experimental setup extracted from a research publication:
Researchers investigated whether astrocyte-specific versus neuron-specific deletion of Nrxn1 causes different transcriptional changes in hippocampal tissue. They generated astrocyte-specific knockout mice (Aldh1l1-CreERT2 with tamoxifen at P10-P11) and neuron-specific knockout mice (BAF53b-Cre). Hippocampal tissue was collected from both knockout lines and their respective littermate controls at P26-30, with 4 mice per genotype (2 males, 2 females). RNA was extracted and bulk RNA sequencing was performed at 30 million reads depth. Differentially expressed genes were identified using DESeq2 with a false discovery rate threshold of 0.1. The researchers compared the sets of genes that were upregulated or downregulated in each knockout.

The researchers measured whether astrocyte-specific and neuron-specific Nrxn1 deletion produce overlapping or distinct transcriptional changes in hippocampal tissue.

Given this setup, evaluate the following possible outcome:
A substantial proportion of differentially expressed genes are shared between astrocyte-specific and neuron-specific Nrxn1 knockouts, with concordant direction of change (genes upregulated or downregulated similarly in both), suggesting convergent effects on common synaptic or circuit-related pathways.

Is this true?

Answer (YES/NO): NO